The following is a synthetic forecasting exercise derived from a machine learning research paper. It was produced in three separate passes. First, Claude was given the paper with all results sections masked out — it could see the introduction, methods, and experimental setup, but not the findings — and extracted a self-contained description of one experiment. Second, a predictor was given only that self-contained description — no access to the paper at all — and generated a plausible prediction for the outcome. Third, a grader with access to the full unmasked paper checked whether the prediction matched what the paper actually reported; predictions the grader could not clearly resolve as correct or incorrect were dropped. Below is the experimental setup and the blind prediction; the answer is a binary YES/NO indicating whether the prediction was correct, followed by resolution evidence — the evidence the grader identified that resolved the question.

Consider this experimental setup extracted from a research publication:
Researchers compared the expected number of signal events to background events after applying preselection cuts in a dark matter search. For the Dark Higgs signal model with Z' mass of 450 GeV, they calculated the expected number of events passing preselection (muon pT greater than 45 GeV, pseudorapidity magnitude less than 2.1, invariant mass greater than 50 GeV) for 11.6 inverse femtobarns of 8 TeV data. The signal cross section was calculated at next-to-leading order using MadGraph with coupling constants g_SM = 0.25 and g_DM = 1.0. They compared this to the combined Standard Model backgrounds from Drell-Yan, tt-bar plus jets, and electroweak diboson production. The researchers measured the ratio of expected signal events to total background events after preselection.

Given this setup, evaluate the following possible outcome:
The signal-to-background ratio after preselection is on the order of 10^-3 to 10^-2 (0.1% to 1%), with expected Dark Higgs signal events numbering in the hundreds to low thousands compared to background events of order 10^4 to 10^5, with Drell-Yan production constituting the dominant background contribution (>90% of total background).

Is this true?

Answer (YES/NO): NO